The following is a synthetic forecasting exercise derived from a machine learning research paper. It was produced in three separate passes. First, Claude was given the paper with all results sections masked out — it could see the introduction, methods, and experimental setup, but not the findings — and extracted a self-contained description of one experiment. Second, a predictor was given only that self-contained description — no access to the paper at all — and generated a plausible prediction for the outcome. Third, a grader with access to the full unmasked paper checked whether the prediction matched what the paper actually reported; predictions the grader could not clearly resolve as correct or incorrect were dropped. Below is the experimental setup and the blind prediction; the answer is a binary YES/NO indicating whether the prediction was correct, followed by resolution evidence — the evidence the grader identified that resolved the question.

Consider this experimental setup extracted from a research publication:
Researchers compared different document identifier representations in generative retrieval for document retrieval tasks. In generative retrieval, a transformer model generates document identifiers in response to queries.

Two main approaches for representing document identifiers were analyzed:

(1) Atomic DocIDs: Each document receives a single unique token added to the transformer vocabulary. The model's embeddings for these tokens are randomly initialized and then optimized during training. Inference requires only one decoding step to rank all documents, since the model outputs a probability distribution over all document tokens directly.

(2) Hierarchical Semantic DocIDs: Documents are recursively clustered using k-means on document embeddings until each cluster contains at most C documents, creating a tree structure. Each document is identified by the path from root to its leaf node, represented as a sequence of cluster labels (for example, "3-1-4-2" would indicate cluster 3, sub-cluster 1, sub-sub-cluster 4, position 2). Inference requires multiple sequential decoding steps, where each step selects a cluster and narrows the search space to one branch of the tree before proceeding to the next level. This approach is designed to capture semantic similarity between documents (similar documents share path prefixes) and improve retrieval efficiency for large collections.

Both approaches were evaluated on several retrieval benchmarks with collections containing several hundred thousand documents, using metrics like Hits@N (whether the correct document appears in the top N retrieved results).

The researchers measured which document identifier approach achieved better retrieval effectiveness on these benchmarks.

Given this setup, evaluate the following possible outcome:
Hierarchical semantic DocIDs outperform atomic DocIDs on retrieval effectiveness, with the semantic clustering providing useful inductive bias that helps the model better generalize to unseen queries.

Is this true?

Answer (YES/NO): NO